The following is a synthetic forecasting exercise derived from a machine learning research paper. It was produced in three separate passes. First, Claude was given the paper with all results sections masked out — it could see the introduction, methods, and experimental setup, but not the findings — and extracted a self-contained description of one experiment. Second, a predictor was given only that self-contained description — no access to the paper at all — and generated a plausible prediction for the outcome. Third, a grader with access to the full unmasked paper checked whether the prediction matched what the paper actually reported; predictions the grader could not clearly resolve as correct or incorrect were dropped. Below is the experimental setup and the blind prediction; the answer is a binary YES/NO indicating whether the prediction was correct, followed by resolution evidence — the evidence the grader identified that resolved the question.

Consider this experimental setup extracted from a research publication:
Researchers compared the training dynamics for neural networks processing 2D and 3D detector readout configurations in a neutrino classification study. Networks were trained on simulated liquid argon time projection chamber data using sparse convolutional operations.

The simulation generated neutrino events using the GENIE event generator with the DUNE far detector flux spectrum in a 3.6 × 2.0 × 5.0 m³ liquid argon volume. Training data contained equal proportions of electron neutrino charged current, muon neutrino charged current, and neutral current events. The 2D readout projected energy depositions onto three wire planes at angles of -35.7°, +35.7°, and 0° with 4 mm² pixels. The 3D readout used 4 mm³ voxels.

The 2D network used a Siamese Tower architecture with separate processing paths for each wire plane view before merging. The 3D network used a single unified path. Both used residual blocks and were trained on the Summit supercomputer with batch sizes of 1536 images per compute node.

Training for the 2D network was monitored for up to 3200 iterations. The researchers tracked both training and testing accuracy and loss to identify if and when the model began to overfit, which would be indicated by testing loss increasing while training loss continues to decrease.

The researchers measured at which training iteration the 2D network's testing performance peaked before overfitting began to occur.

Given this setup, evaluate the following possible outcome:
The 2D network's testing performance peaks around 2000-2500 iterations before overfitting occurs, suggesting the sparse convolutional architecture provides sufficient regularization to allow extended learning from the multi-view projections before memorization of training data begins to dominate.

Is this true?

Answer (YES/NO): NO